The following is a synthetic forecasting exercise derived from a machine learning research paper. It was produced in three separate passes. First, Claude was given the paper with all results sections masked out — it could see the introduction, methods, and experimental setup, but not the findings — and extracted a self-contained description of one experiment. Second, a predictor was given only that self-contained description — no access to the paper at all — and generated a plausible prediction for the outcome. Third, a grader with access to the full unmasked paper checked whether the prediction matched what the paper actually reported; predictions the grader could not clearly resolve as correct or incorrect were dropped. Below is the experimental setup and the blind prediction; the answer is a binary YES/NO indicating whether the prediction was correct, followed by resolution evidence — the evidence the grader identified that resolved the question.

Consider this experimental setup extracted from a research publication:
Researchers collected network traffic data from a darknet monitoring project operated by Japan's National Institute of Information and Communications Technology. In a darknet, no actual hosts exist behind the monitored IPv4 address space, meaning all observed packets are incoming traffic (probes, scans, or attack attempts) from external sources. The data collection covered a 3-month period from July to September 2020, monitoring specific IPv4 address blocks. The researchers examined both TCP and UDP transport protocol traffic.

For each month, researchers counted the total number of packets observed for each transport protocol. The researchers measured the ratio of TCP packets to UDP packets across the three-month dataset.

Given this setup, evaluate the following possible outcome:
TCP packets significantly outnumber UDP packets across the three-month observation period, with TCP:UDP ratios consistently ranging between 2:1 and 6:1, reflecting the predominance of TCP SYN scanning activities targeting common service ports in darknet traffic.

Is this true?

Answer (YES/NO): NO